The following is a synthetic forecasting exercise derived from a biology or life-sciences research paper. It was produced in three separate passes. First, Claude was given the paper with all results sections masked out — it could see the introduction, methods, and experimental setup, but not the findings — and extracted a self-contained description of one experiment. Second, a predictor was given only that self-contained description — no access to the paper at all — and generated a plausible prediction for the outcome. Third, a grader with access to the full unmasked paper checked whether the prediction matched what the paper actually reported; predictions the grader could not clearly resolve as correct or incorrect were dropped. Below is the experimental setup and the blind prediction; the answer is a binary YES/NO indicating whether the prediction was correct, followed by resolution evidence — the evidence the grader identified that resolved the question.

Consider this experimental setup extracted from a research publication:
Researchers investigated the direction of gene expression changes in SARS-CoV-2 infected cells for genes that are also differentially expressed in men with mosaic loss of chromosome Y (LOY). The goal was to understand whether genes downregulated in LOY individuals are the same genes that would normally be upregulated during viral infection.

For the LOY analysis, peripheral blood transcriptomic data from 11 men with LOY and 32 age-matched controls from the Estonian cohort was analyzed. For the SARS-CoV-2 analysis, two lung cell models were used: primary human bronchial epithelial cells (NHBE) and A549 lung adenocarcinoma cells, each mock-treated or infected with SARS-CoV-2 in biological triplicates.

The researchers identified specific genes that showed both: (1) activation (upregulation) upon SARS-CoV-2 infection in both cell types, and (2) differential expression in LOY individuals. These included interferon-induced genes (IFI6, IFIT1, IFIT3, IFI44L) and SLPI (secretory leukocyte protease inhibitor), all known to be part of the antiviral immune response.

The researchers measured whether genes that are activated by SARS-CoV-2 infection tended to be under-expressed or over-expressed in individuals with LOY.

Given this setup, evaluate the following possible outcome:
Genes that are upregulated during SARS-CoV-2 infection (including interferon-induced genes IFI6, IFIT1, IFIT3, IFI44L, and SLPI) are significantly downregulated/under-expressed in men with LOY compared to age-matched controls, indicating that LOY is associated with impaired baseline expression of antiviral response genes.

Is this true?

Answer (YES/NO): YES